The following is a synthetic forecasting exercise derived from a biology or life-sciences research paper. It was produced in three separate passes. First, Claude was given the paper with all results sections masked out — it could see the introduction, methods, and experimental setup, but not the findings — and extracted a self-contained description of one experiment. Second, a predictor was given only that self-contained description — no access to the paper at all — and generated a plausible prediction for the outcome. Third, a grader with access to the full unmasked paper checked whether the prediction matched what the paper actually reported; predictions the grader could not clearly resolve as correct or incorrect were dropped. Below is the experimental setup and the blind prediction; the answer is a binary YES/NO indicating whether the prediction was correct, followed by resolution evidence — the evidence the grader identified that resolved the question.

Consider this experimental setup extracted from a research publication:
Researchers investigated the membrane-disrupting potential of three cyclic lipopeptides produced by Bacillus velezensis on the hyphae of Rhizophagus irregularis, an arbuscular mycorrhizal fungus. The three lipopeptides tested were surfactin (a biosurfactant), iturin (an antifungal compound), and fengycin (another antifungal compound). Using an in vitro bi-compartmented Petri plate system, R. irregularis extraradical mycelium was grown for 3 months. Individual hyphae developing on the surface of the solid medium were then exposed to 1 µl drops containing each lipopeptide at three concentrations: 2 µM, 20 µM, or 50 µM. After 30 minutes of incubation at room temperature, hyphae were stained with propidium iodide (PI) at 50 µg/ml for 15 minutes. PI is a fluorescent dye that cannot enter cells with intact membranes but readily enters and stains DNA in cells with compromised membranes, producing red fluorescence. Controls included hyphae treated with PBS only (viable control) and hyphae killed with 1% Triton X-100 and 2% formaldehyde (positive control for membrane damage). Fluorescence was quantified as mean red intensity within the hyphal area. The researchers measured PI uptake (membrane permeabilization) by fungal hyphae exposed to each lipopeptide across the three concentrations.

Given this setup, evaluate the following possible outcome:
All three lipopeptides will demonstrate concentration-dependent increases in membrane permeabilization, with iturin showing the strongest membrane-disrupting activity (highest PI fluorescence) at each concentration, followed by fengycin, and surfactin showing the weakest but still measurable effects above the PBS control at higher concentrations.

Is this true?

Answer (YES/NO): NO